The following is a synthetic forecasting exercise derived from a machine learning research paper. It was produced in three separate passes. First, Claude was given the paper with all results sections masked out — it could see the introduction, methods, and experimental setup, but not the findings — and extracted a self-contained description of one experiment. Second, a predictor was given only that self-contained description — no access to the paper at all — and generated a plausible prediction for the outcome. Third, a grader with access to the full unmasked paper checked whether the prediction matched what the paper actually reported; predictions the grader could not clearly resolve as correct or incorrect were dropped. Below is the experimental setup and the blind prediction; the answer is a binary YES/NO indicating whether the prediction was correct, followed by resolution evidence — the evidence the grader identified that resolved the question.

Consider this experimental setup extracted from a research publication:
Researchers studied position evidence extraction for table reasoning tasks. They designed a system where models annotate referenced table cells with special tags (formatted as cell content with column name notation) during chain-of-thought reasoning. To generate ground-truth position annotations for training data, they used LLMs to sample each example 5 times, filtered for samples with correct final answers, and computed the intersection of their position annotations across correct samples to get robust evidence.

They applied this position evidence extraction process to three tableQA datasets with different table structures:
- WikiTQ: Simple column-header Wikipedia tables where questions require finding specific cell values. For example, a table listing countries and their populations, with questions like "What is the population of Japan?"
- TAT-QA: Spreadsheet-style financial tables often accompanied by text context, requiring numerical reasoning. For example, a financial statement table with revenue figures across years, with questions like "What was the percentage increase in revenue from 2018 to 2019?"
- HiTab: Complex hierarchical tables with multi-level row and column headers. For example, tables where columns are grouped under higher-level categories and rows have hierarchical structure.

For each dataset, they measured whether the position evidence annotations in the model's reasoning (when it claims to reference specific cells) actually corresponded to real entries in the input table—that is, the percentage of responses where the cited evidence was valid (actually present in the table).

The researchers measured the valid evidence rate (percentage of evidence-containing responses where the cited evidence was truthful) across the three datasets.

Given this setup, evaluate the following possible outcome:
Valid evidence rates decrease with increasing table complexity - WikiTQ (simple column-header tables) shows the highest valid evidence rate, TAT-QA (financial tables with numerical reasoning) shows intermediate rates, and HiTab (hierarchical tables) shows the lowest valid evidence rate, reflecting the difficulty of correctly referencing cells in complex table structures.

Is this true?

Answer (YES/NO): NO